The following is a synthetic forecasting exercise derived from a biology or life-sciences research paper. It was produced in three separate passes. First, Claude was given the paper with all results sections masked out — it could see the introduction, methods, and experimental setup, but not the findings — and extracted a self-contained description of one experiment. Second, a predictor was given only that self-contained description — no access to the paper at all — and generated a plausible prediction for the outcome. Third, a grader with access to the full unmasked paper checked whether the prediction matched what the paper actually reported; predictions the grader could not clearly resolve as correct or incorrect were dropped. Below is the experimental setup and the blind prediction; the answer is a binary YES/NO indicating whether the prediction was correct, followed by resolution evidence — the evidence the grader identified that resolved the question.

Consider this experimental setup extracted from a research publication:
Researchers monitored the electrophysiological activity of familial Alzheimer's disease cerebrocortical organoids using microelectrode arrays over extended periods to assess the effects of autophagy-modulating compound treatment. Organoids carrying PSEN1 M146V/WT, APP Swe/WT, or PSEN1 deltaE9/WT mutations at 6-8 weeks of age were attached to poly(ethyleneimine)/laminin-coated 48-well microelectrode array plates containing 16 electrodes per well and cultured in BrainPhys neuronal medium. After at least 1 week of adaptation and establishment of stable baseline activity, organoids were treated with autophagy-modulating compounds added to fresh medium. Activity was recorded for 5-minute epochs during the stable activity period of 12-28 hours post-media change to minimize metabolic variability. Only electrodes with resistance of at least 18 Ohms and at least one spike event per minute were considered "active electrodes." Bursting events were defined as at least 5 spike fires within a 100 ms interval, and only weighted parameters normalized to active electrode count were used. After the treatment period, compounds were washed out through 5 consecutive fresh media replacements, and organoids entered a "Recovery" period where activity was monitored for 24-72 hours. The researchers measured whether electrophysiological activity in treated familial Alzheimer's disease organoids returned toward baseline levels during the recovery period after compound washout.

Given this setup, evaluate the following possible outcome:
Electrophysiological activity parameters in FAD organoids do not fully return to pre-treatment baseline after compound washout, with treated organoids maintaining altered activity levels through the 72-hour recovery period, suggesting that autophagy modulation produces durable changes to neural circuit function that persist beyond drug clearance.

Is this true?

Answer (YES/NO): YES